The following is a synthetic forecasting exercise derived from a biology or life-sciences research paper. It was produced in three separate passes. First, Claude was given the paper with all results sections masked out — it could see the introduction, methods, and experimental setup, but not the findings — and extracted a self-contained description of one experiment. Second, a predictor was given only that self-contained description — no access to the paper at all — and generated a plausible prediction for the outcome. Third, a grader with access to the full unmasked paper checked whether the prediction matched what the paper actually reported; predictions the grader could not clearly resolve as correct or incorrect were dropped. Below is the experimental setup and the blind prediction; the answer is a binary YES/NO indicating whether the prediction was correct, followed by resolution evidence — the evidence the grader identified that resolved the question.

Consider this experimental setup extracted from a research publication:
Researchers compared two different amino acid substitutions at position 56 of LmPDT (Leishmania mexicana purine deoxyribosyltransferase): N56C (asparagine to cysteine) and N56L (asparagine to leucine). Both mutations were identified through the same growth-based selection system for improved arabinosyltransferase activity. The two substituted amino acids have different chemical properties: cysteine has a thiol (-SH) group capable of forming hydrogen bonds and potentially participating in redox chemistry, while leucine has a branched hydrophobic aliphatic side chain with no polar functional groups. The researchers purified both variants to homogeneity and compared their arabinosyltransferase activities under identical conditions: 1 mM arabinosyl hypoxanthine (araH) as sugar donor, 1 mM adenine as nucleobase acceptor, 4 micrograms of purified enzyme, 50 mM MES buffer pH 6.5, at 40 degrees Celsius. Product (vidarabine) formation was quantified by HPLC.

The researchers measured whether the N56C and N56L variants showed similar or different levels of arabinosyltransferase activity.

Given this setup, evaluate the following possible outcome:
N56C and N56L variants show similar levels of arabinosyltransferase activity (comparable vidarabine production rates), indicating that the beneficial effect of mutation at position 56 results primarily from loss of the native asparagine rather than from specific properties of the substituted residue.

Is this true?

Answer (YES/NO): NO